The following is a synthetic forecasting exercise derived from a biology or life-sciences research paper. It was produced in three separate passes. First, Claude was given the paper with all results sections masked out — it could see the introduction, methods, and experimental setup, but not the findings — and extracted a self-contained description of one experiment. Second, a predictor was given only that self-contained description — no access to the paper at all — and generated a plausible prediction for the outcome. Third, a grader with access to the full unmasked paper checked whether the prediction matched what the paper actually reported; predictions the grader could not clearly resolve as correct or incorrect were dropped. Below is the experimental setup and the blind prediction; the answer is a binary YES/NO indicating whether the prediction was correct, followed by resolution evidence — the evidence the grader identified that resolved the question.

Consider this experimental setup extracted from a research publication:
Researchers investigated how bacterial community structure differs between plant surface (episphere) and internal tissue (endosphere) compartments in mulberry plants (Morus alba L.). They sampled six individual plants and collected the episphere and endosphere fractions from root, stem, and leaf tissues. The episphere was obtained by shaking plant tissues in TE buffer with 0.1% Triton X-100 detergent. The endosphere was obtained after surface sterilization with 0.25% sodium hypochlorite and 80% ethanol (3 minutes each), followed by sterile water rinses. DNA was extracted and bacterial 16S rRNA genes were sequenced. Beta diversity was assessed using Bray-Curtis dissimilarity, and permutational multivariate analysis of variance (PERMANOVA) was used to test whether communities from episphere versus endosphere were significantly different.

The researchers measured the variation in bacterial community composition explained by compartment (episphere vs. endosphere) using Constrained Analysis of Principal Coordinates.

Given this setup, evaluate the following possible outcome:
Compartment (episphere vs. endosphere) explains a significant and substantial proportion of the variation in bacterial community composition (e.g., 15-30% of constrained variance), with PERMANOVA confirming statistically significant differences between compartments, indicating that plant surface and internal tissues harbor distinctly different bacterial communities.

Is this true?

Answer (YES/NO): NO